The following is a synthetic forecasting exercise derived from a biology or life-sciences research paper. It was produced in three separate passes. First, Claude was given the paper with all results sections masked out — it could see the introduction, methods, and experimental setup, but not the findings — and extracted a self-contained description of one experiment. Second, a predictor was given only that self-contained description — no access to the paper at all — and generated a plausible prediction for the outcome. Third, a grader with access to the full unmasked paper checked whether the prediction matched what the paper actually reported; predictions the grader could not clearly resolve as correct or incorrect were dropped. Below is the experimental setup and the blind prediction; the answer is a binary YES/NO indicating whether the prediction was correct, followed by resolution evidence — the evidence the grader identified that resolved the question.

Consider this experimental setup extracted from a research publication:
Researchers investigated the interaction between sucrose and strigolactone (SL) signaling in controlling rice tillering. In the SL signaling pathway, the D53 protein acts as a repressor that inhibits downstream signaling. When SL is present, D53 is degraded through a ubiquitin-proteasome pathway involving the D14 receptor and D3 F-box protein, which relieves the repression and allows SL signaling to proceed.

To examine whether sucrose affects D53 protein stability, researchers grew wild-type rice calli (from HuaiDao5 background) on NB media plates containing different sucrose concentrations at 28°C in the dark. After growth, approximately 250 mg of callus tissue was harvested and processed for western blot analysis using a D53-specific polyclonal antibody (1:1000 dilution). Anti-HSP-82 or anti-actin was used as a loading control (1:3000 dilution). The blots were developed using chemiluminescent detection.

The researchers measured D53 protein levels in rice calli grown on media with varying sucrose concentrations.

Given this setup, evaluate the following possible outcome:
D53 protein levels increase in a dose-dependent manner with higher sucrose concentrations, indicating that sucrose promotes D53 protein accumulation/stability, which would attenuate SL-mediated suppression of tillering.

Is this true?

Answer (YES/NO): YES